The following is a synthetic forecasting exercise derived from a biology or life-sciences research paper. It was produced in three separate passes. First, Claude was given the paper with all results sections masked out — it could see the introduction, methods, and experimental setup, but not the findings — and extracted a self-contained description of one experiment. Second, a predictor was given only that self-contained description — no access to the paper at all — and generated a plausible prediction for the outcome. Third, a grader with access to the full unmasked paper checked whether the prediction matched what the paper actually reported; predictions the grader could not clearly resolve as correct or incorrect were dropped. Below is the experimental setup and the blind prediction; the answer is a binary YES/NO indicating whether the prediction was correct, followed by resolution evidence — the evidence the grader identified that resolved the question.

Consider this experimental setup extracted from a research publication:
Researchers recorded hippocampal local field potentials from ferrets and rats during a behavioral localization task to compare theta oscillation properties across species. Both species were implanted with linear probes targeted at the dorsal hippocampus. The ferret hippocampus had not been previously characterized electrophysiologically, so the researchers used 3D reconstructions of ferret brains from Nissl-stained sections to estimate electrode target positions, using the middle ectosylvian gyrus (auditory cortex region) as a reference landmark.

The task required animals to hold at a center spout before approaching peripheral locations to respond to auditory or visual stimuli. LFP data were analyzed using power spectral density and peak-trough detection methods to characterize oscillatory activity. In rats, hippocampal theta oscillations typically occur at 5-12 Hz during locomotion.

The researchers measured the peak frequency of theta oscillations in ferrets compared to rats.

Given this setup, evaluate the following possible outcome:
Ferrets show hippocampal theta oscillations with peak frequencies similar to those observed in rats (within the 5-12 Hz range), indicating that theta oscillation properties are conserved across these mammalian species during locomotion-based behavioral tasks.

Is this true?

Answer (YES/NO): NO